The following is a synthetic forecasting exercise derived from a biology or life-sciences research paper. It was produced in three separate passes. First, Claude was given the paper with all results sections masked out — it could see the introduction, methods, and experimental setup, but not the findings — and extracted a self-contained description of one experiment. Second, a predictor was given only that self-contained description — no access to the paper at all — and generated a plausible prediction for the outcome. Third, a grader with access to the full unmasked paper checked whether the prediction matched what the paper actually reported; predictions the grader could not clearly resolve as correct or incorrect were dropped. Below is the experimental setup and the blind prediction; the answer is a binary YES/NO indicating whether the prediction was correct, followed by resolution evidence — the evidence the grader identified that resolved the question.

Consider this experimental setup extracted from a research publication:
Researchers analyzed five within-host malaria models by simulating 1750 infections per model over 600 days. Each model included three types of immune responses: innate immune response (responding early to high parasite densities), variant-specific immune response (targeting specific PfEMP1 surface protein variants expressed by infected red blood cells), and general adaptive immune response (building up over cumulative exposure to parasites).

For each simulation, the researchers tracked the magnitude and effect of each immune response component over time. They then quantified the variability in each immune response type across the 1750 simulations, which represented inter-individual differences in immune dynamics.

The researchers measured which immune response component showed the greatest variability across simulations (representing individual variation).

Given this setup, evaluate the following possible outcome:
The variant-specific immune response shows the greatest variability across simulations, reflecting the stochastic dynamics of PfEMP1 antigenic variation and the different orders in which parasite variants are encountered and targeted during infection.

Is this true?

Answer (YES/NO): YES